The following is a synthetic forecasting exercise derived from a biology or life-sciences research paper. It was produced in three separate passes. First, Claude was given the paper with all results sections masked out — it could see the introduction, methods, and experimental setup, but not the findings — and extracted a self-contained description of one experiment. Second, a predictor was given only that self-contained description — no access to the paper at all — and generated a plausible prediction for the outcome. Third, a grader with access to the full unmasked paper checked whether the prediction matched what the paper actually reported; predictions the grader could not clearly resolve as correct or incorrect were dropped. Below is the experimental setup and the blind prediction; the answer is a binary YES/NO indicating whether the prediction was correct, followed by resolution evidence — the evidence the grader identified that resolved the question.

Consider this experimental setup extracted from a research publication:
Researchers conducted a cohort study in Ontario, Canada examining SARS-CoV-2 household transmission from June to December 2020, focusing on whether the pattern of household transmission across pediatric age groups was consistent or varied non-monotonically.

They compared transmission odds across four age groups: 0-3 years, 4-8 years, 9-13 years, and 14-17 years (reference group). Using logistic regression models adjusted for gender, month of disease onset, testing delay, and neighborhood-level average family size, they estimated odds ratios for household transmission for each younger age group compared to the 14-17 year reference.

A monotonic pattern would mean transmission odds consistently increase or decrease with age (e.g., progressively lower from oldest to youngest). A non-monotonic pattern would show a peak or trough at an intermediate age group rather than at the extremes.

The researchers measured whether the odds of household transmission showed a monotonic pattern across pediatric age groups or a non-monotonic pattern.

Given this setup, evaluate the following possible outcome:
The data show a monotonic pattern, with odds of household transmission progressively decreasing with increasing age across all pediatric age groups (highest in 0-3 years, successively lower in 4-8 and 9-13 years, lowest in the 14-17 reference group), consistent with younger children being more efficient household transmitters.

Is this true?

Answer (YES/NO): YES